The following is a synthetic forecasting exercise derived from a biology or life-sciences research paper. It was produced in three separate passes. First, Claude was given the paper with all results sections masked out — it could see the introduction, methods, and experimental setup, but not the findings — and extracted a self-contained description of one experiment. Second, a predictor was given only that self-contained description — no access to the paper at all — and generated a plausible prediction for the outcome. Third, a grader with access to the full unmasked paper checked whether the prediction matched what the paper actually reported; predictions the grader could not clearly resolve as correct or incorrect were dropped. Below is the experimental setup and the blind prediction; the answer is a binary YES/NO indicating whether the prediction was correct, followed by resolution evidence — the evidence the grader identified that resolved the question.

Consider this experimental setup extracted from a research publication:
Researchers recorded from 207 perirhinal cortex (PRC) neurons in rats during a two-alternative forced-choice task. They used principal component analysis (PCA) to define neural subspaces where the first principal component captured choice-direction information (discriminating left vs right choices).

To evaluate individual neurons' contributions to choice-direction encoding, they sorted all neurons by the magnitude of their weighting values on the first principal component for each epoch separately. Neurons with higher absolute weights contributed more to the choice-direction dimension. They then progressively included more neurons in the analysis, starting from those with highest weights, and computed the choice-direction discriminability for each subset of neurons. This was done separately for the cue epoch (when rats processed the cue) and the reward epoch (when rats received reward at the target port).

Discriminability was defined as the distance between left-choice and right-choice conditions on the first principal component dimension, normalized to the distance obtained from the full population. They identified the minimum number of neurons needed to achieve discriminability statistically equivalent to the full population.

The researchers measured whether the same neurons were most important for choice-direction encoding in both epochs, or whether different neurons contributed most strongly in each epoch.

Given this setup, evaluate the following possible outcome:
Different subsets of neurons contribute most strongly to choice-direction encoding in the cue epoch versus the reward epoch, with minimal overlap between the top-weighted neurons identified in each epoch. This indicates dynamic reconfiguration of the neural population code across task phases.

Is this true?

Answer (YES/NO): NO